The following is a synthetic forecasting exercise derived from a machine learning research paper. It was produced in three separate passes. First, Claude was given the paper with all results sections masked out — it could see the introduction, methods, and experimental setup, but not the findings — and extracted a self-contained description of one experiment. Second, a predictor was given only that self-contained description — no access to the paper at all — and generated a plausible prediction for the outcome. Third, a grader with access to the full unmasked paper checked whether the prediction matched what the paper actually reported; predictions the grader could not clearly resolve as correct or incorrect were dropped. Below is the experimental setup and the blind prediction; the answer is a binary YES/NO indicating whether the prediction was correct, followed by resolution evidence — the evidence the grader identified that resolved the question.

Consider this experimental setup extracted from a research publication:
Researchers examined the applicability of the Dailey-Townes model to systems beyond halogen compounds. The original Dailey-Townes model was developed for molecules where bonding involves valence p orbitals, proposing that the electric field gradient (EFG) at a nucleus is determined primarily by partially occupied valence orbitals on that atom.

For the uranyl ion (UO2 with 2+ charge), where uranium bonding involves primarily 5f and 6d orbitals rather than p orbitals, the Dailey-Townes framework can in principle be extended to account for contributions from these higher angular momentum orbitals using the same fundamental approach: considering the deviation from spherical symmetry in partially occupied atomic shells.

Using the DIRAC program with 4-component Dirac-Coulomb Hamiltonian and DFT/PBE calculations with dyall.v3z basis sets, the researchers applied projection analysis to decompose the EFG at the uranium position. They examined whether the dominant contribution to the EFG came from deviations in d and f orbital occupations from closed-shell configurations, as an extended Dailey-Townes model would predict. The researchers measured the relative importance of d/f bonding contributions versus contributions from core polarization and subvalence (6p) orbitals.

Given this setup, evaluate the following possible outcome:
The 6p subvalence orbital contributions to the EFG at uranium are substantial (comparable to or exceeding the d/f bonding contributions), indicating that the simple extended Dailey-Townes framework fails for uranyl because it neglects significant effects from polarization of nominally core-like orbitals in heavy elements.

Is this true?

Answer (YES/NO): YES